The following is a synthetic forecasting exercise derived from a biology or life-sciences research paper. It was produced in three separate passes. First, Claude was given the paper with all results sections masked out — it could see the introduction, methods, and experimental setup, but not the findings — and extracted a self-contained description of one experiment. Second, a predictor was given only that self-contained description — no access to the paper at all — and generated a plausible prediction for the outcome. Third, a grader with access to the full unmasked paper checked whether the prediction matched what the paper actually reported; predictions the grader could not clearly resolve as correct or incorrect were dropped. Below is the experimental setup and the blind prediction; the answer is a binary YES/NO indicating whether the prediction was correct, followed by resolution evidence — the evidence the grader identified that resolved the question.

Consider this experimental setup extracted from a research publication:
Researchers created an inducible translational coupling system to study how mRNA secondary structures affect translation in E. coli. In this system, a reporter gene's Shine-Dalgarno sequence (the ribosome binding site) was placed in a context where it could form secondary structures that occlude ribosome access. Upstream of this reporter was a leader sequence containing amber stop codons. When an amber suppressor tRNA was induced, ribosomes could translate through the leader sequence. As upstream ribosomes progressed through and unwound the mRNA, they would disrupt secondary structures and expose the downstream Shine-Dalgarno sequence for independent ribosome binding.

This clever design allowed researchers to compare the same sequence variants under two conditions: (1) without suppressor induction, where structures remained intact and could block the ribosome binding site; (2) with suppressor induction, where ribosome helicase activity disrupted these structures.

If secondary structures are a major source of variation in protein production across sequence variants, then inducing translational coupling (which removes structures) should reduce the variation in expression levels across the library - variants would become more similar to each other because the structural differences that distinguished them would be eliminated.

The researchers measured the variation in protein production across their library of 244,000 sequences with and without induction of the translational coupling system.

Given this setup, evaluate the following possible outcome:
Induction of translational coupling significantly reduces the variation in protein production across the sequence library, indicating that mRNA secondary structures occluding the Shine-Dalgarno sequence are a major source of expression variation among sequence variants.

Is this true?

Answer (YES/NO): YES